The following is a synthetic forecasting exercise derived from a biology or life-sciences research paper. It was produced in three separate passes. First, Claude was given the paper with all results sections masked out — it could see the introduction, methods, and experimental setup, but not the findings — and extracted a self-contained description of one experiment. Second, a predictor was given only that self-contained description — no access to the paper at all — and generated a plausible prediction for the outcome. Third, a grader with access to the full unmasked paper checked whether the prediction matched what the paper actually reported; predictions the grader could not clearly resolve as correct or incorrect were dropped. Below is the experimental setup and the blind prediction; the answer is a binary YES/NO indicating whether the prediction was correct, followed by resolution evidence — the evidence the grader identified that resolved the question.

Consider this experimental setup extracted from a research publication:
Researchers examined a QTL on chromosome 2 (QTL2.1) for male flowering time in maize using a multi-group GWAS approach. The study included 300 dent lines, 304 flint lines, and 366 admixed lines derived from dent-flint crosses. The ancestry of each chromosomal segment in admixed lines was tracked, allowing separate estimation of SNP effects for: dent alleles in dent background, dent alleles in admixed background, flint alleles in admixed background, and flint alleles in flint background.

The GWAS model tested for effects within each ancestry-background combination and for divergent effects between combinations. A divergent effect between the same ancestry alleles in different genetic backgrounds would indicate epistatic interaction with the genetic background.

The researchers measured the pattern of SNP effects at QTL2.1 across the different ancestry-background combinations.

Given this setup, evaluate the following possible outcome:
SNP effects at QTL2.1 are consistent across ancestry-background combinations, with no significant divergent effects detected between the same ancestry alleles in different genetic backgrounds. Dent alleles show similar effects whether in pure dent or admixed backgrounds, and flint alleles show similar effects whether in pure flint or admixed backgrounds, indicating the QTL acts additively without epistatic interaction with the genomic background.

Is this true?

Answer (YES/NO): NO